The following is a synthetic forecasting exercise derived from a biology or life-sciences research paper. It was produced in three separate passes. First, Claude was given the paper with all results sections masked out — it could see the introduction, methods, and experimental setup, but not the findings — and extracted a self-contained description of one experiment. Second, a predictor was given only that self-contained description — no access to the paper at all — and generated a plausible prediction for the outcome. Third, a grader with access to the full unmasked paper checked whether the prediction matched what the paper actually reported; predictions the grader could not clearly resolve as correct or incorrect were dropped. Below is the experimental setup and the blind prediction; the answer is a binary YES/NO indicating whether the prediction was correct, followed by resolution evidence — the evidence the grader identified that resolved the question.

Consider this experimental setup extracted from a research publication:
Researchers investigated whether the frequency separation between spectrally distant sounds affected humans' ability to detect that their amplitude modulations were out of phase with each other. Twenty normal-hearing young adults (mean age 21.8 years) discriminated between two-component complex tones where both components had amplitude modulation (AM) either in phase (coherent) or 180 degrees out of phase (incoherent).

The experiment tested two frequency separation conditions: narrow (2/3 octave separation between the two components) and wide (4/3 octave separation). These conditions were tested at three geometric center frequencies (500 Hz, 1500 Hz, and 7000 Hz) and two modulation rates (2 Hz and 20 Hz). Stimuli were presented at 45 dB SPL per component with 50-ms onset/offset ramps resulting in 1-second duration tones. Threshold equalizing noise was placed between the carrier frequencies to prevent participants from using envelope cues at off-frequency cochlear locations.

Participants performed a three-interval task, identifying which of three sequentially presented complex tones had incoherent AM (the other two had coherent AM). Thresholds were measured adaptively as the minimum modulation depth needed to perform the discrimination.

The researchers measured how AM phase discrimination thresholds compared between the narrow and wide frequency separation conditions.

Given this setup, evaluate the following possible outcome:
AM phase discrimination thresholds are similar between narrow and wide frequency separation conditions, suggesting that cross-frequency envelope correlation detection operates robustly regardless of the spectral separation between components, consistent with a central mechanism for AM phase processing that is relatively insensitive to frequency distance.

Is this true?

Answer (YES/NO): NO